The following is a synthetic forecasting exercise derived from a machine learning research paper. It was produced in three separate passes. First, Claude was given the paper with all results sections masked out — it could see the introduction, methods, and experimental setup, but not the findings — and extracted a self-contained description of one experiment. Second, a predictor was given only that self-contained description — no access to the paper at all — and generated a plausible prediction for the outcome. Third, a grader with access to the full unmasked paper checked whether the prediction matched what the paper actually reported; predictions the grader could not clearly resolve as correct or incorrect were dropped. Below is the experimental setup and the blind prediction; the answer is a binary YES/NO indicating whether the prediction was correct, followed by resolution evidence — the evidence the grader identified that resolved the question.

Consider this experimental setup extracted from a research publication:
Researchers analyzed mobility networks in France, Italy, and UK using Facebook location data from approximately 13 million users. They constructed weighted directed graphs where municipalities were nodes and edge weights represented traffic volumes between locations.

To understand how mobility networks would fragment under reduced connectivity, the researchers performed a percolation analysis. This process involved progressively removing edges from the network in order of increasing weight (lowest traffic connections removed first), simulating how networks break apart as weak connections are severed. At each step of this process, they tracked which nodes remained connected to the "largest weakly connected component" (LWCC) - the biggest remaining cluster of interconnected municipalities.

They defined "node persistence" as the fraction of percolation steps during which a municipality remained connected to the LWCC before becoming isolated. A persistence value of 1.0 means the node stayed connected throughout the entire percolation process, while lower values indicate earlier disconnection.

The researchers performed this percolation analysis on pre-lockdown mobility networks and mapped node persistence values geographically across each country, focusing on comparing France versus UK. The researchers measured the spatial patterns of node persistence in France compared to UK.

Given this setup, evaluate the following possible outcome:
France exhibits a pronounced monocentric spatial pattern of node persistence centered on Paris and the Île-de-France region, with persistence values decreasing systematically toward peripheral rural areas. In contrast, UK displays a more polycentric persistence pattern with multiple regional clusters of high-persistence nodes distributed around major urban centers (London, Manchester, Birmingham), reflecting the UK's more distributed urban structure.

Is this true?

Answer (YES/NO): NO